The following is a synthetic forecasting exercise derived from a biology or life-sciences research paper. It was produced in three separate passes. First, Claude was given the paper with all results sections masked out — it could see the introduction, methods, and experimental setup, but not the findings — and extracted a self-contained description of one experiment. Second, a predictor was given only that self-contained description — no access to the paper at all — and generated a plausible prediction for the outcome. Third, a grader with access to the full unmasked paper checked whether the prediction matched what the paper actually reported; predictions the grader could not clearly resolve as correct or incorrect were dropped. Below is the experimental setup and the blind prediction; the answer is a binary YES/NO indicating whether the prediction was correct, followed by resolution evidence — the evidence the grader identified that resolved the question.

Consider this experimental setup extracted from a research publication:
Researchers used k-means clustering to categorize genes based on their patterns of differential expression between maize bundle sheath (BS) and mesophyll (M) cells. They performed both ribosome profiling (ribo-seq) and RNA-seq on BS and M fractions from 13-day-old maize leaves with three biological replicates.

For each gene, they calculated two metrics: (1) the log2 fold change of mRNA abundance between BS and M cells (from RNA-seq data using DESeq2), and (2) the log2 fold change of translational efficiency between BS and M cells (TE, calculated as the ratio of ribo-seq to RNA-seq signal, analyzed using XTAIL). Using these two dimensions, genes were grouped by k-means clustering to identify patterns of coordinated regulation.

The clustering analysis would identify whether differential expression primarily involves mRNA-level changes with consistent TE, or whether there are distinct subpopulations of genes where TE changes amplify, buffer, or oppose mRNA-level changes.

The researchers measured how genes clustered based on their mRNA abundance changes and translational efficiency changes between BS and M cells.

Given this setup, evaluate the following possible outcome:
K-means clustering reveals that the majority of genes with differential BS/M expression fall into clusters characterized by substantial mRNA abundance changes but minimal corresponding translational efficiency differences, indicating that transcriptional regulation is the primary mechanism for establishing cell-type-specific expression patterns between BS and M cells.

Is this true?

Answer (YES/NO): NO